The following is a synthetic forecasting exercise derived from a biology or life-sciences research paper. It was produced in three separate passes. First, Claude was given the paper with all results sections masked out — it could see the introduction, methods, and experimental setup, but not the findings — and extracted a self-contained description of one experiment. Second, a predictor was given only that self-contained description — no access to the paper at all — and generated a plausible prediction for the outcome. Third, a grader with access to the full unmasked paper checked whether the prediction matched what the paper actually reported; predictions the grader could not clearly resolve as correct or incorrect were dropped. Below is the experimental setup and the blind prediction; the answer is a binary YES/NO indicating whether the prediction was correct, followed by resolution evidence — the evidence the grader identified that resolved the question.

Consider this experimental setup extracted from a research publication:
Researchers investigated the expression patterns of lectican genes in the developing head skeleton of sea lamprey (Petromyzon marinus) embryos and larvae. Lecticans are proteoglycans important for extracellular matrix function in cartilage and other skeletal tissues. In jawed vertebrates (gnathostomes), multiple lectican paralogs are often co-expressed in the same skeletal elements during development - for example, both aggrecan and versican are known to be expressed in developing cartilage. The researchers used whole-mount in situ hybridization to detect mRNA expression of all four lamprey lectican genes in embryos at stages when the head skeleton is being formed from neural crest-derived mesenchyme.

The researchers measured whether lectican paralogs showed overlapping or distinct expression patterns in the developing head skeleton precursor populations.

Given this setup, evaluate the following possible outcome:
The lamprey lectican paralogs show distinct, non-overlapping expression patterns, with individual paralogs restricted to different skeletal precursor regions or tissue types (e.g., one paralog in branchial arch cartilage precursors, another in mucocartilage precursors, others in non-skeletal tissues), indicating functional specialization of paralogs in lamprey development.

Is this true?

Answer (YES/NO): YES